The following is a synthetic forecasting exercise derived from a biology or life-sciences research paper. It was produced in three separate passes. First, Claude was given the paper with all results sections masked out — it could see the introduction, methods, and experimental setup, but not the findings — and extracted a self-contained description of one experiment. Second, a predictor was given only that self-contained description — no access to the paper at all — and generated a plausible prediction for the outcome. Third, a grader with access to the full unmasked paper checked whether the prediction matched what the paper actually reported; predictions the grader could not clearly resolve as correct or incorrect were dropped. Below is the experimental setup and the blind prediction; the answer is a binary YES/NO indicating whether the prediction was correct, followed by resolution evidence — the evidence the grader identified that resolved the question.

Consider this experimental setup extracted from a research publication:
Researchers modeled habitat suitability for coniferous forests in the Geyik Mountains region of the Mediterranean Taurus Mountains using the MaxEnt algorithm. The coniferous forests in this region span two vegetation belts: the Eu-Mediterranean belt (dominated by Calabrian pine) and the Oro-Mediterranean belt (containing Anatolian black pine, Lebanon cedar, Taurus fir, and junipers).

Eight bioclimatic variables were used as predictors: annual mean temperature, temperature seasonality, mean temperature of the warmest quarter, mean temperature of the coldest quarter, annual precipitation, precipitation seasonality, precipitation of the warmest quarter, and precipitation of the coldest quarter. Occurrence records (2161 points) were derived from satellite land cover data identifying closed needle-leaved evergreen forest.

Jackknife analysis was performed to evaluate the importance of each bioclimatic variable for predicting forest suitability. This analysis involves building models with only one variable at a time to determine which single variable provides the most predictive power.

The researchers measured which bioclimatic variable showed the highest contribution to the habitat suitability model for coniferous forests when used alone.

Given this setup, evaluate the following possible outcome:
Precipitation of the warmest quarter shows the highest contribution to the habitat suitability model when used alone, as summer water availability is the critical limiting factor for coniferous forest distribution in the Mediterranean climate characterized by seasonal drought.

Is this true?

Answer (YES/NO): NO